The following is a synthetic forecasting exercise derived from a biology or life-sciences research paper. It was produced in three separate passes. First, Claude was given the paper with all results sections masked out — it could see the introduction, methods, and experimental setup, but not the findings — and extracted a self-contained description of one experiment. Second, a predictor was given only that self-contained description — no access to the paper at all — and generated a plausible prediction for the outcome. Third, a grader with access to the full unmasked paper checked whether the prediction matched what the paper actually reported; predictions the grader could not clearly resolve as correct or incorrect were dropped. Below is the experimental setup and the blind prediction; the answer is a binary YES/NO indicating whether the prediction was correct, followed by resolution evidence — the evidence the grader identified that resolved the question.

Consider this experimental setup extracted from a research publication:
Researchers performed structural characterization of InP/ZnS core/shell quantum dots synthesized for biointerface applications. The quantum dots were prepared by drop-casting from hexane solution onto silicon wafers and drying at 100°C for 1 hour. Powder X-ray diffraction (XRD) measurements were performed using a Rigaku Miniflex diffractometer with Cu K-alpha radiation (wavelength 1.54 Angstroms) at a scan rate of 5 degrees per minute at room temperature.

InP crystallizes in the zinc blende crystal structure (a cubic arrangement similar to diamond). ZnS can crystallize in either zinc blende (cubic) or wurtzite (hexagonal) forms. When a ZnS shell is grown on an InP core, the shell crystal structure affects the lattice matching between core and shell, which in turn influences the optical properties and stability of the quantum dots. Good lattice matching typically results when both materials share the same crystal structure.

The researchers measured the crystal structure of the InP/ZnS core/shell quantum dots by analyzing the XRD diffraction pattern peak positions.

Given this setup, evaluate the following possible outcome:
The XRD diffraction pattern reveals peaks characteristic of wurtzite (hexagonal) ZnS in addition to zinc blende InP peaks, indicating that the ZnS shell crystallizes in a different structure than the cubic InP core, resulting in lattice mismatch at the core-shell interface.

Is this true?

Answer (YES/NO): NO